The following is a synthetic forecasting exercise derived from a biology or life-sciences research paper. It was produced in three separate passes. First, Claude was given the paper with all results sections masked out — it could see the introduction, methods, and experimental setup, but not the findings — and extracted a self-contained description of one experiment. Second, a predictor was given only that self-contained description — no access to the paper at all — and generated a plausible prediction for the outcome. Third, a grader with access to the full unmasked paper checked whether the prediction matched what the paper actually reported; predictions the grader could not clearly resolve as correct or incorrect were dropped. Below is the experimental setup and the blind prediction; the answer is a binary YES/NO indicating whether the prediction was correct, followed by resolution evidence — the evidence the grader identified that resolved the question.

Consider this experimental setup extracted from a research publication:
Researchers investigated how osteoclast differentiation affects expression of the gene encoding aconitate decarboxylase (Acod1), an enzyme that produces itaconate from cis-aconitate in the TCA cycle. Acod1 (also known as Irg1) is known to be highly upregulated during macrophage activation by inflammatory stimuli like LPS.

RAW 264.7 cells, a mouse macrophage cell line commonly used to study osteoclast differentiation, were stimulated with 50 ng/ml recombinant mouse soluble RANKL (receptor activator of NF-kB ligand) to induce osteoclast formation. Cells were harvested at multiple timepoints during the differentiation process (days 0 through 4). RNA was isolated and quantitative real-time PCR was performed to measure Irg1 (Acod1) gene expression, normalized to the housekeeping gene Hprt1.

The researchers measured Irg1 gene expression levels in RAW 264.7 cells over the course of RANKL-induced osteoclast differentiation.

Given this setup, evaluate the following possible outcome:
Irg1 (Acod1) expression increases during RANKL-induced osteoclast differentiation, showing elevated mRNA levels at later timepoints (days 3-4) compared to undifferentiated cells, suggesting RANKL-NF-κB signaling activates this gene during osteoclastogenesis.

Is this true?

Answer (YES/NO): NO